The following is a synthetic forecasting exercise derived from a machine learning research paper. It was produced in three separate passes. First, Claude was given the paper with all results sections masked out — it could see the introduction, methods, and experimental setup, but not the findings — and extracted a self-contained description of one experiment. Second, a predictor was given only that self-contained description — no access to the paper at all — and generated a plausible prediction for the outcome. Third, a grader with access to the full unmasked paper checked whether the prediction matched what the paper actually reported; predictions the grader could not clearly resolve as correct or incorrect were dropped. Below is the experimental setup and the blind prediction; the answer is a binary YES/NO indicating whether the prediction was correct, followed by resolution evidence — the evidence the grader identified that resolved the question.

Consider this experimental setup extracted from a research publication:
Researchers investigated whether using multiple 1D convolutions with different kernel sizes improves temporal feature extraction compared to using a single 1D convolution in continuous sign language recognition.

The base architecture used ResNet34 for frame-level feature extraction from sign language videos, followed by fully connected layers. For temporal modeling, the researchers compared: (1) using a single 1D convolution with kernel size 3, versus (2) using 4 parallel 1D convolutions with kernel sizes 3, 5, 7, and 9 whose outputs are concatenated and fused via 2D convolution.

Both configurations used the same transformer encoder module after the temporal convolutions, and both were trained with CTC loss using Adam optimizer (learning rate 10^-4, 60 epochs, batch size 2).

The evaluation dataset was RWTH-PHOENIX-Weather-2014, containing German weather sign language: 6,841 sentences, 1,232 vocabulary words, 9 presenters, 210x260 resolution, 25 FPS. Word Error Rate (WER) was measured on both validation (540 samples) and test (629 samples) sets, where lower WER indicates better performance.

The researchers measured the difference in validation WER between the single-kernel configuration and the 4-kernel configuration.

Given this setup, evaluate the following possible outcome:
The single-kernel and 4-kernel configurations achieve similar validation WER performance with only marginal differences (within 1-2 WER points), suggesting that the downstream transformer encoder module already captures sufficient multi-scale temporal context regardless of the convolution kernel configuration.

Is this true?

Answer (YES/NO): NO